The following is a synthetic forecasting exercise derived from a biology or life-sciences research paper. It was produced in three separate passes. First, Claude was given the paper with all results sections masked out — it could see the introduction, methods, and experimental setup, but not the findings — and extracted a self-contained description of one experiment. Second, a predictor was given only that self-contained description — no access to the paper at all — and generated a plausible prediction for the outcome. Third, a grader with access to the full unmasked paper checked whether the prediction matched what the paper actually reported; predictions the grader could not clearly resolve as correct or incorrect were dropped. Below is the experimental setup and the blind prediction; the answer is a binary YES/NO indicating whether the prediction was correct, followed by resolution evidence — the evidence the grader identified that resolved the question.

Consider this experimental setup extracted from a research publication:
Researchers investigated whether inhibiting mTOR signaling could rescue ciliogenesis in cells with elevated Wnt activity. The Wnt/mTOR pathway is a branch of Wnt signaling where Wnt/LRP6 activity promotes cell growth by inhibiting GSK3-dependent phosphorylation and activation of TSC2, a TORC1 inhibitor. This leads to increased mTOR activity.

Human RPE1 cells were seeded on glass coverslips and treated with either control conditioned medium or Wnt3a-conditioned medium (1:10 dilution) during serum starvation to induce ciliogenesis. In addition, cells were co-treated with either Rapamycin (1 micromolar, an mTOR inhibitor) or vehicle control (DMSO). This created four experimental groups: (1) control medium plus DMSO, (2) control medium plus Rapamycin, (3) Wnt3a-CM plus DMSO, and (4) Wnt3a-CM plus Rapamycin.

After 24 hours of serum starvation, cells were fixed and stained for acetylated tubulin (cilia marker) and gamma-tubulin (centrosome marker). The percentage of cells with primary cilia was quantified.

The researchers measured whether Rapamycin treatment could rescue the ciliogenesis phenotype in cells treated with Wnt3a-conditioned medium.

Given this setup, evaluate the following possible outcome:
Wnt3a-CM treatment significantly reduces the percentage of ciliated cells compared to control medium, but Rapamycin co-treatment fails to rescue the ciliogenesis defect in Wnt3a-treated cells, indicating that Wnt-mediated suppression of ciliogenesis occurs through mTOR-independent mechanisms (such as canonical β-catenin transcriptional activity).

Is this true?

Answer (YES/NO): NO